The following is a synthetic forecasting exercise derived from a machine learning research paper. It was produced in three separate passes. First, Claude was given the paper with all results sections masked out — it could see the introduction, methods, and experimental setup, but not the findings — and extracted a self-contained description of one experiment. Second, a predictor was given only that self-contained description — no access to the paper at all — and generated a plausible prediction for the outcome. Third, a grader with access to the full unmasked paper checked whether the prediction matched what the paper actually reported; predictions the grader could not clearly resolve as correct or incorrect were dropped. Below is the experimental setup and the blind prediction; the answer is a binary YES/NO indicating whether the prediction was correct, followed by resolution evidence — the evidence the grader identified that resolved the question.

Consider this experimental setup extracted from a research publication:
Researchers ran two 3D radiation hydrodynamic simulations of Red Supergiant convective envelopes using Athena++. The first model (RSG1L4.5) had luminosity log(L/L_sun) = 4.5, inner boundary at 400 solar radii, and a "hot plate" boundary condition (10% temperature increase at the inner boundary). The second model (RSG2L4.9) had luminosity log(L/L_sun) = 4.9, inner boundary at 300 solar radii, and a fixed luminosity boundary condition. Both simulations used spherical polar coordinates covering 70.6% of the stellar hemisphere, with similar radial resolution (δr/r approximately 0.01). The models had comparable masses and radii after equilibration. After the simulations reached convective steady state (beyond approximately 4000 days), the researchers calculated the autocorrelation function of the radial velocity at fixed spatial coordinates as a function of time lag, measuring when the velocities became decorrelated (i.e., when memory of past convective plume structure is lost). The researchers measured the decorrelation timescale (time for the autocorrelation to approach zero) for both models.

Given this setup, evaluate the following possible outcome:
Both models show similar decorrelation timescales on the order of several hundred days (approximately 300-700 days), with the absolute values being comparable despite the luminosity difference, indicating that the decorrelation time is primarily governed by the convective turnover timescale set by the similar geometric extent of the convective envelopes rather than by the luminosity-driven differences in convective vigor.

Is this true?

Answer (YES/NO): NO